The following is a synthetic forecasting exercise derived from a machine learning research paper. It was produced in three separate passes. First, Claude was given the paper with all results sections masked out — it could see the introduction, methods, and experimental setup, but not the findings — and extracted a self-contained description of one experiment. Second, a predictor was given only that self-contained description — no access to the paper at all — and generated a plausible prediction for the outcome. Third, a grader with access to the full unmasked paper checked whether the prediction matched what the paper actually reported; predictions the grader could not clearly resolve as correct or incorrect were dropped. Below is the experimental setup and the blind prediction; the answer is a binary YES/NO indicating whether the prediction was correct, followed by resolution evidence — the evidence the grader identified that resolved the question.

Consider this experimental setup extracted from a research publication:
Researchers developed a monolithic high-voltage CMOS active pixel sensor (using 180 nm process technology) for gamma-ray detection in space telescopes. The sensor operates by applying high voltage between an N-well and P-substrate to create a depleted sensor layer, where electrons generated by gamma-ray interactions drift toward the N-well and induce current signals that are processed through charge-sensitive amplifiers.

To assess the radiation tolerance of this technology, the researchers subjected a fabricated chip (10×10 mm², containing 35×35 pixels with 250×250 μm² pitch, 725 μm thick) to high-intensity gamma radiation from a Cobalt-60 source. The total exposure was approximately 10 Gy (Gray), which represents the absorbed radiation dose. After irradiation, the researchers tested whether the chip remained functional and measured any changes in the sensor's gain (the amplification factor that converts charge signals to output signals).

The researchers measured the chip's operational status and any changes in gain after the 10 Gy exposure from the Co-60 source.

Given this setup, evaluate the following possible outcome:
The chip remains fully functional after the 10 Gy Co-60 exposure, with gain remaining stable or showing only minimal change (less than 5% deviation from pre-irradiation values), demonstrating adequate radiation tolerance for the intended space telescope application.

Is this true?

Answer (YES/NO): YES